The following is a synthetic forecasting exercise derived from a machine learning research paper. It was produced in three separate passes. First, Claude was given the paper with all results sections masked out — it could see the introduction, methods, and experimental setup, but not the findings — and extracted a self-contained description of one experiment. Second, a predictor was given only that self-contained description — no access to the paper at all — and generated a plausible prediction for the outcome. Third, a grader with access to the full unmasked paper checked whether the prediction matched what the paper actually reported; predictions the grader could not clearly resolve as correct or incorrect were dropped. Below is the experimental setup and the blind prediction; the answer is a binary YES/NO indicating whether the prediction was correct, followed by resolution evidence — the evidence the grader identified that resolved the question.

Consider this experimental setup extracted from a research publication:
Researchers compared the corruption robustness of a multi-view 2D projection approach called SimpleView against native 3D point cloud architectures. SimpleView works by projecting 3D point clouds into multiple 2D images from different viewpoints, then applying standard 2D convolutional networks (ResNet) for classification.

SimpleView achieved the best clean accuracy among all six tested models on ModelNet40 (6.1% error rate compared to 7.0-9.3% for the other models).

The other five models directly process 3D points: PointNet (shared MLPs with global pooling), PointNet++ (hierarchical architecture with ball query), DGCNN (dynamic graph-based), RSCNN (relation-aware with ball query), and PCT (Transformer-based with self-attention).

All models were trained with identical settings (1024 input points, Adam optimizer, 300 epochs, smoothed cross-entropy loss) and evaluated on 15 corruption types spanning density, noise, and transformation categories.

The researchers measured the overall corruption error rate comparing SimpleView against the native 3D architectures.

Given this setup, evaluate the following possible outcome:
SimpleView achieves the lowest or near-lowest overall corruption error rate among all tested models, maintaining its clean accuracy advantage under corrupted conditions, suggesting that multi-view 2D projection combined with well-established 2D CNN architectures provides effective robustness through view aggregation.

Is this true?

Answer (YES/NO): NO